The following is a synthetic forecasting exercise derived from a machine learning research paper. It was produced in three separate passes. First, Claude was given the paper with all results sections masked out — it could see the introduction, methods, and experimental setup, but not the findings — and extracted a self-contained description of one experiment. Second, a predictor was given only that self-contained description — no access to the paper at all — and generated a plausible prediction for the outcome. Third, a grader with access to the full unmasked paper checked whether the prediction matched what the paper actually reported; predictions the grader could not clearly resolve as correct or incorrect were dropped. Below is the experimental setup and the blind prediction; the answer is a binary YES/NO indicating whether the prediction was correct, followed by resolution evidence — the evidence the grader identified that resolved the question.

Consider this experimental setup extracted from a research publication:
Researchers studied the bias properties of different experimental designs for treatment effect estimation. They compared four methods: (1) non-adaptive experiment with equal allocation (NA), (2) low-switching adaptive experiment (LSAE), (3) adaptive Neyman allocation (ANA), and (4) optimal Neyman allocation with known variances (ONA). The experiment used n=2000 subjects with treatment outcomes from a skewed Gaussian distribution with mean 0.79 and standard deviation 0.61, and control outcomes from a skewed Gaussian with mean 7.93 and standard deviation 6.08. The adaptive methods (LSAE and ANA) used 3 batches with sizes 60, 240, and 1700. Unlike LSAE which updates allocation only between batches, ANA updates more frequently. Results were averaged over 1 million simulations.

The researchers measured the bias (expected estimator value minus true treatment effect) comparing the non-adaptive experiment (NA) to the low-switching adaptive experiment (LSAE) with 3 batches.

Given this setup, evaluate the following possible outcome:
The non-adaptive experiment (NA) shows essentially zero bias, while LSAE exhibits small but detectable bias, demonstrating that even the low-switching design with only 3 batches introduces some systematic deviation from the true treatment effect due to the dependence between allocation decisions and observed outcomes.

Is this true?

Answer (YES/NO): NO